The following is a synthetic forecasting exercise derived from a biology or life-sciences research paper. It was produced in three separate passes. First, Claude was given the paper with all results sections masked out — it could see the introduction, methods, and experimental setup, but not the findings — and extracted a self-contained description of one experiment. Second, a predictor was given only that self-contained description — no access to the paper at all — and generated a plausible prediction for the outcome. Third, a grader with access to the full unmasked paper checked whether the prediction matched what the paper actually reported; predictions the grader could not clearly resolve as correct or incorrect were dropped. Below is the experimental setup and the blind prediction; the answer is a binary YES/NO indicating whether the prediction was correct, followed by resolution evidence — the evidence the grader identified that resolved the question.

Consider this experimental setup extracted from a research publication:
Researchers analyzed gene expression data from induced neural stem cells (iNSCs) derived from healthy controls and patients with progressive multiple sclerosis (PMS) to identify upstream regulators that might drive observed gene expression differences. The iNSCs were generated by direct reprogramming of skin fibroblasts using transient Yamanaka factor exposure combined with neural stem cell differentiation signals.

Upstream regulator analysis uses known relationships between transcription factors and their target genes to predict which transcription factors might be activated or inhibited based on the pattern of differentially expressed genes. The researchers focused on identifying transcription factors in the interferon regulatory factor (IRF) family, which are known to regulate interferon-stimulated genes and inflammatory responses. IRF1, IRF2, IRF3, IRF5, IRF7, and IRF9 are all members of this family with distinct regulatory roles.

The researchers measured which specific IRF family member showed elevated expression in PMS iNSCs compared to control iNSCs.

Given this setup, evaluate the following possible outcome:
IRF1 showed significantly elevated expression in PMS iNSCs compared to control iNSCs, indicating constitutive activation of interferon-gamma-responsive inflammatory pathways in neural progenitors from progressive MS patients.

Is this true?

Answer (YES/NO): YES